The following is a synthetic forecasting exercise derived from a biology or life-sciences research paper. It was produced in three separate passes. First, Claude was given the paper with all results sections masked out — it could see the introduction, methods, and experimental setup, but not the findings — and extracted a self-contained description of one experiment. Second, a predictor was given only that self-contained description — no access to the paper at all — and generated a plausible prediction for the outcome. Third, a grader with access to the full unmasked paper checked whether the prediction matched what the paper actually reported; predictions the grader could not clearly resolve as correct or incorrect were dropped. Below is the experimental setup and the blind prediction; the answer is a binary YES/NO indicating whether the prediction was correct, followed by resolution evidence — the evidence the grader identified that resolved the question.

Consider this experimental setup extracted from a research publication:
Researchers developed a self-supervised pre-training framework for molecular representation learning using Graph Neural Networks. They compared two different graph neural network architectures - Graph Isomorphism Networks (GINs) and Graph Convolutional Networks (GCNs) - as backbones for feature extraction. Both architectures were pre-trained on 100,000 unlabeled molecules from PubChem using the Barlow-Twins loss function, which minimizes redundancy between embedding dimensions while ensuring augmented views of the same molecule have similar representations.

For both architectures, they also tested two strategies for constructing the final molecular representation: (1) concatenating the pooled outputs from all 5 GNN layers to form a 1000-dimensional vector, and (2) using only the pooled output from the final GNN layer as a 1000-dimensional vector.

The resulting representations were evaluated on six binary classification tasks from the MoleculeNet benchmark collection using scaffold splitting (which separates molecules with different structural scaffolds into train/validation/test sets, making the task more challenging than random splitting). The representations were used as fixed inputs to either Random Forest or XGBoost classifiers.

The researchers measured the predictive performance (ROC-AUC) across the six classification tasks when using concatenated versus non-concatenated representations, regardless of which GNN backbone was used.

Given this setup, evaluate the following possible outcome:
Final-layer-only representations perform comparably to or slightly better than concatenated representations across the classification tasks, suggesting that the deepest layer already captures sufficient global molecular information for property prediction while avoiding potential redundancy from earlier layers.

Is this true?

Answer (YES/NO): NO